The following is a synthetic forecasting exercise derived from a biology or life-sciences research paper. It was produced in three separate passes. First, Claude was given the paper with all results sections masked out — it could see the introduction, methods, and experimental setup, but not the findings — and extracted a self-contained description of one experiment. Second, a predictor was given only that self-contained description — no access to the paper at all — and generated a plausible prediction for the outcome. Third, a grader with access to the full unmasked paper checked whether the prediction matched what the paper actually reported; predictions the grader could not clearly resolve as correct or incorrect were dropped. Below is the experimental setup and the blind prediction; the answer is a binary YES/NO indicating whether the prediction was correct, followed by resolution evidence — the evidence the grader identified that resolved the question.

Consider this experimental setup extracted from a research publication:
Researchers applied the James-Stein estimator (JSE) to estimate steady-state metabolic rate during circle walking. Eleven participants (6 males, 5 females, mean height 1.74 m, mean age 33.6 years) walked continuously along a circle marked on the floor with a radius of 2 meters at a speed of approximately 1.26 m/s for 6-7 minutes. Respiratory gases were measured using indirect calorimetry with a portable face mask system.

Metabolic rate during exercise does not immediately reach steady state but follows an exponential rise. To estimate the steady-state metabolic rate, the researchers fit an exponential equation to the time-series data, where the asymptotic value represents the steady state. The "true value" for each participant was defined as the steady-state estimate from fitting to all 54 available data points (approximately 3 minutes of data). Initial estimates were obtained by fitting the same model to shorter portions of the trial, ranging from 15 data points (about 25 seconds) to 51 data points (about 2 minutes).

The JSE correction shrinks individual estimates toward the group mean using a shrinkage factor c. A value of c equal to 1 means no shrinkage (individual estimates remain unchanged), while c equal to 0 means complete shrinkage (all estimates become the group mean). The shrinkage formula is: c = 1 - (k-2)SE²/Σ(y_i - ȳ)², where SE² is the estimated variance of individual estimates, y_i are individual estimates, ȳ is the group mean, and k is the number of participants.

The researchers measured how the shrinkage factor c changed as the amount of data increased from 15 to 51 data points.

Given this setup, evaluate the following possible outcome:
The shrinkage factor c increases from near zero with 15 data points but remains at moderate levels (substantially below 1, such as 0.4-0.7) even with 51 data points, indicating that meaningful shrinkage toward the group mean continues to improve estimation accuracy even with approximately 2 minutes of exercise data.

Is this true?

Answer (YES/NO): NO